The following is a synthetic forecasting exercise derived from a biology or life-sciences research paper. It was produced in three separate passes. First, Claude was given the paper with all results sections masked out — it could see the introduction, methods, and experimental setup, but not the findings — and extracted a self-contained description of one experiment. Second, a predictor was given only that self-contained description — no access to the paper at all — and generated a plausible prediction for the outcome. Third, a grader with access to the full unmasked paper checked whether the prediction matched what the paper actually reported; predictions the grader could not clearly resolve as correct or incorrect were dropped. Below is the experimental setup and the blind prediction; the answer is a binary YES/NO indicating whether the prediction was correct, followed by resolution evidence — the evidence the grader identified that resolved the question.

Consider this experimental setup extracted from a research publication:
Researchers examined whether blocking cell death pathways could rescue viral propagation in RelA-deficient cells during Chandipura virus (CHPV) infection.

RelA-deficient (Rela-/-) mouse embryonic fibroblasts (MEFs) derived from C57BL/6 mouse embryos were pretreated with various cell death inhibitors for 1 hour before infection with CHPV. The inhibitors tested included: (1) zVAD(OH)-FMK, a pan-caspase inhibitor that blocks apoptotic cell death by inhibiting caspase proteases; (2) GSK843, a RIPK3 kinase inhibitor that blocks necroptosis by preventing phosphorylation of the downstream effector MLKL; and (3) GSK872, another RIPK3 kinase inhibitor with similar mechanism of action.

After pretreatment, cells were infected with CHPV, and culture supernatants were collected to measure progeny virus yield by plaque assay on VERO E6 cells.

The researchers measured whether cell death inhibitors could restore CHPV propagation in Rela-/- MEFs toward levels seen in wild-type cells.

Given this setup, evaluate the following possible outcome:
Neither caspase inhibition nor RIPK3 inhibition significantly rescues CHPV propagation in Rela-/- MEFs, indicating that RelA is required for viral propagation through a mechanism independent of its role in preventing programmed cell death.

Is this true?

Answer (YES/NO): NO